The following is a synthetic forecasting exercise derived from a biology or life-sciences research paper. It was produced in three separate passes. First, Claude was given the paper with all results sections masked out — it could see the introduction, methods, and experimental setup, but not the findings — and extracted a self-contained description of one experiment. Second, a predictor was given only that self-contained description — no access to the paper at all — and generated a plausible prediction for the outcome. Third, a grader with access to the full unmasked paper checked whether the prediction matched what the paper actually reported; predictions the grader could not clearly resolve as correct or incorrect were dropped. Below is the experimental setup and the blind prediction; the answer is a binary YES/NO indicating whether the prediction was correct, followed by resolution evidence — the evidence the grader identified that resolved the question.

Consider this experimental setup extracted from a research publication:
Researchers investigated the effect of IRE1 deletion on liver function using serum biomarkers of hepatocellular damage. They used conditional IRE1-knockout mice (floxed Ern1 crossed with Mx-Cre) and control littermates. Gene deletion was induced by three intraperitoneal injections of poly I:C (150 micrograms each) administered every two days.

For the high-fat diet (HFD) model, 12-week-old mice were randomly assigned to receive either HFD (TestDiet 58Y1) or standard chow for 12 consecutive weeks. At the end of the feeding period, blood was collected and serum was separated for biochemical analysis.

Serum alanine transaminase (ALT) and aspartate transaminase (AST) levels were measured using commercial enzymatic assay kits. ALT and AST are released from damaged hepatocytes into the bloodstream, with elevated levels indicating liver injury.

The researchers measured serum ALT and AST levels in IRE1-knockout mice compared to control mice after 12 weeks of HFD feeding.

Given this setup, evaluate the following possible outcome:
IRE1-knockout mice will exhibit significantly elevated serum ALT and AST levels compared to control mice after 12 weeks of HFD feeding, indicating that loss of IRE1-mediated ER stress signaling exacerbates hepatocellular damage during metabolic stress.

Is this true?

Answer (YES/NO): NO